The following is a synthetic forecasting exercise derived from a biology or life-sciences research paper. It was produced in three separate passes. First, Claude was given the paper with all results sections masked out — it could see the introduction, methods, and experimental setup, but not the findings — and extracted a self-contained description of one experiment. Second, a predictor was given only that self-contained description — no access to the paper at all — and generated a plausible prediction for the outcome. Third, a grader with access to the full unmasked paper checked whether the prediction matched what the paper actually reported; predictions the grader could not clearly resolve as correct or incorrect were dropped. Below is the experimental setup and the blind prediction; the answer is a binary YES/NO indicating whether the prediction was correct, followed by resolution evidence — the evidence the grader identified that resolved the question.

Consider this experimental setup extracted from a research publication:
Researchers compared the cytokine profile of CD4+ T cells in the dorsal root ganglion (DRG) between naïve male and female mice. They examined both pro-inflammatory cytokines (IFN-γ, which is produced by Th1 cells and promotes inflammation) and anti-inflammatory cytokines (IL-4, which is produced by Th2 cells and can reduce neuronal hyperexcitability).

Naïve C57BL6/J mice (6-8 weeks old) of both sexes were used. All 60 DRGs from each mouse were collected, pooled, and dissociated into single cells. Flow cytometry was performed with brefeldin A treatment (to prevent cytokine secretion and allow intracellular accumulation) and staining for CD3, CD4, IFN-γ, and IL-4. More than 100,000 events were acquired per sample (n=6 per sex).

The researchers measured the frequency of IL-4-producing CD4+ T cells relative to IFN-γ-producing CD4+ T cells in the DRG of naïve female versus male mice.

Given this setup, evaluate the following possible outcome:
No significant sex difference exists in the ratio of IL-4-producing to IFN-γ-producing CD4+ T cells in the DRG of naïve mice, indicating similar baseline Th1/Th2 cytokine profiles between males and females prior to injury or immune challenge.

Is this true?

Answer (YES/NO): NO